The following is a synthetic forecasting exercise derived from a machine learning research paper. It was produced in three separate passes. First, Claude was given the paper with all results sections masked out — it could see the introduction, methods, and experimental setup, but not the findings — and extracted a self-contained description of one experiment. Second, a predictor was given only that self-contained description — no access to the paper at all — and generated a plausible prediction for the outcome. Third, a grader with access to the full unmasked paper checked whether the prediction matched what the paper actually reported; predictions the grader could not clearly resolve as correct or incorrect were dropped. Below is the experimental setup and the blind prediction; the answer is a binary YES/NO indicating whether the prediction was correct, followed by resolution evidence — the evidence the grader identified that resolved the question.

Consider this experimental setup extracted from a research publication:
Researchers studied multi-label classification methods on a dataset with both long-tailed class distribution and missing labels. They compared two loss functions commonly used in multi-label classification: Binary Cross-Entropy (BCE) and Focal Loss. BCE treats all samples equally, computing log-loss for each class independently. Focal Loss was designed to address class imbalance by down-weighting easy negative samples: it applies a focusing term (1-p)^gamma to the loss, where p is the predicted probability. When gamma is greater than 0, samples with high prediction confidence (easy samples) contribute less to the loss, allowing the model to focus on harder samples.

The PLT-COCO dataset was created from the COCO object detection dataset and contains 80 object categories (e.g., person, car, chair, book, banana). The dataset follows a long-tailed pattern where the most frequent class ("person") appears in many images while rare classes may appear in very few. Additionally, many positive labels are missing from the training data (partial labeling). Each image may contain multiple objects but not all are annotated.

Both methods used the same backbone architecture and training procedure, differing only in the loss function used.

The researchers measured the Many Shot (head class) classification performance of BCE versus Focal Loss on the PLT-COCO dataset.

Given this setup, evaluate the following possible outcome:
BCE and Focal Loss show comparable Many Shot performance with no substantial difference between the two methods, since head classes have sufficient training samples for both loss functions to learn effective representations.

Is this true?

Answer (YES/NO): NO